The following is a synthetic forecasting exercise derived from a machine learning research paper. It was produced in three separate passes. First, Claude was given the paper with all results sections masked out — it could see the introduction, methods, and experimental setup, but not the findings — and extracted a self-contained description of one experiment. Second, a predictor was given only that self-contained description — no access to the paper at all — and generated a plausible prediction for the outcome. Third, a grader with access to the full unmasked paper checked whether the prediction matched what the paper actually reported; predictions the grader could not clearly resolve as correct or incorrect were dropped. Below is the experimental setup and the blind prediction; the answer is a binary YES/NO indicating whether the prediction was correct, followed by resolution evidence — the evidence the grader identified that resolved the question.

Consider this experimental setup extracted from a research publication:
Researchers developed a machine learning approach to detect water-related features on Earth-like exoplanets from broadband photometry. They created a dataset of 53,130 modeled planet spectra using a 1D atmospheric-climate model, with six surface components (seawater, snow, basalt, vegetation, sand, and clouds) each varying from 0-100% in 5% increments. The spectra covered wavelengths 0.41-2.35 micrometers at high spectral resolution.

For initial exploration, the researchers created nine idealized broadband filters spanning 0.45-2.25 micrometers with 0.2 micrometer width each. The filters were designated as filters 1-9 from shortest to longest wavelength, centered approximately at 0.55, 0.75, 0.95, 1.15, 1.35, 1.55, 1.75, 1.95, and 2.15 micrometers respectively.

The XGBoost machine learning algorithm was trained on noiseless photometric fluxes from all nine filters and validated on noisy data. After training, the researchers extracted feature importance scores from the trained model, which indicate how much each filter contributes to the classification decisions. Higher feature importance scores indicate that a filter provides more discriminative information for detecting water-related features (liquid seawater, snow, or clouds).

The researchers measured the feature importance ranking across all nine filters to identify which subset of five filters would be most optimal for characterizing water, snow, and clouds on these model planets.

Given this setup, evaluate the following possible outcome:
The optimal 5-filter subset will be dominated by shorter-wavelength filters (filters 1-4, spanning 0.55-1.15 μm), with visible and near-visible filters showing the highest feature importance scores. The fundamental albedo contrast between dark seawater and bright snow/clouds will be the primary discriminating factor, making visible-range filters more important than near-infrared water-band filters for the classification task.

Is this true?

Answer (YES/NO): NO